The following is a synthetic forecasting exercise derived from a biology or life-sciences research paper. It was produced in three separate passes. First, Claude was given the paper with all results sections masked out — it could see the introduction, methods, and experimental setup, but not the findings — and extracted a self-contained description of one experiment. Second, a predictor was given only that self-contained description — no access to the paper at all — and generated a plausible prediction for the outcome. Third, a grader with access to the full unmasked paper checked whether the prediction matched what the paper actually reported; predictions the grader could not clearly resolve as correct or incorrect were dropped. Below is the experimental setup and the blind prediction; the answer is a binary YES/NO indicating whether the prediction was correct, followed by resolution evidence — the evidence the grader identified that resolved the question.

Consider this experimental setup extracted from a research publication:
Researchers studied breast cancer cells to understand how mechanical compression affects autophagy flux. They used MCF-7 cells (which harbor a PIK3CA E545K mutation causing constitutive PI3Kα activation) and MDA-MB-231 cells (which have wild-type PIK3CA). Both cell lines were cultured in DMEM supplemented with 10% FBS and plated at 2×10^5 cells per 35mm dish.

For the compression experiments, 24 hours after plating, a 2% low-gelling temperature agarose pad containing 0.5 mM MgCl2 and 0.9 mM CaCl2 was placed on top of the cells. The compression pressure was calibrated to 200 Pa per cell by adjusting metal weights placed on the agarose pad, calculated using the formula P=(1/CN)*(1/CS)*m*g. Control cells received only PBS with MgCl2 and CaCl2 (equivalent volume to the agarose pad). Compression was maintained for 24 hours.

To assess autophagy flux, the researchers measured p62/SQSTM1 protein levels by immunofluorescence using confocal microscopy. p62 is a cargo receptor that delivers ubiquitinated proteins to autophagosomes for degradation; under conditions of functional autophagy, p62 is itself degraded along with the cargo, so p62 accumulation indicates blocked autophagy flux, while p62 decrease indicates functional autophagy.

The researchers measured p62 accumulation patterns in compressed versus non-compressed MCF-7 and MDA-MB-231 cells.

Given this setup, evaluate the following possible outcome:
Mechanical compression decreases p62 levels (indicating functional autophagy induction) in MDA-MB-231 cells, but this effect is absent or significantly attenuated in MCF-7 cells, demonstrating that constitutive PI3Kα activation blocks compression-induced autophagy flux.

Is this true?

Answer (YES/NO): NO